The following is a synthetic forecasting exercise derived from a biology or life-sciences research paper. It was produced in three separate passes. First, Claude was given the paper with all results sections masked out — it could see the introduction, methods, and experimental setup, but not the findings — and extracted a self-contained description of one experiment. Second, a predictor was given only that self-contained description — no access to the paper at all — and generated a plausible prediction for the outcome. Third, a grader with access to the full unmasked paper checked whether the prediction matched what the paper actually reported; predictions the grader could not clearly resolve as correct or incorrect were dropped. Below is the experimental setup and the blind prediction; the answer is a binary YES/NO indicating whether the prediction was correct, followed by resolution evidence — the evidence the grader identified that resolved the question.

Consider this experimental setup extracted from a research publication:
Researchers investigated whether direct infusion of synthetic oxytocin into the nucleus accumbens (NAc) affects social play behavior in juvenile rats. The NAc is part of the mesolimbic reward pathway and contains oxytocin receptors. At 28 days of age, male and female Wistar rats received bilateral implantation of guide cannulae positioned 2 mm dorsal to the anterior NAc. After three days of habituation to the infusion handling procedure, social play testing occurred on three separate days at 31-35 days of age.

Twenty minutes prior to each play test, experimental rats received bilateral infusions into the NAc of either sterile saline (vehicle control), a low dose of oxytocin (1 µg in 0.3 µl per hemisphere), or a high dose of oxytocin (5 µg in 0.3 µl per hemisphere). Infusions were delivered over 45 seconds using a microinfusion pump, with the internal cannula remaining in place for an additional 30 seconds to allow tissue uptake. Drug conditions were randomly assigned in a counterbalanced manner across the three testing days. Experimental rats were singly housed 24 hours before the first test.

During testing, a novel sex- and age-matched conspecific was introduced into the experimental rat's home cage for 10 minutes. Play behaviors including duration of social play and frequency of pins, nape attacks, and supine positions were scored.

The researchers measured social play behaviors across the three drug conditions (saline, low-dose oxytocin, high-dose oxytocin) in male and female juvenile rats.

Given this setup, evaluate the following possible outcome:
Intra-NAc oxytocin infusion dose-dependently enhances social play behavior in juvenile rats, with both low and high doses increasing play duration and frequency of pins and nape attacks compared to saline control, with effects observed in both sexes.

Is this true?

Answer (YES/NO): NO